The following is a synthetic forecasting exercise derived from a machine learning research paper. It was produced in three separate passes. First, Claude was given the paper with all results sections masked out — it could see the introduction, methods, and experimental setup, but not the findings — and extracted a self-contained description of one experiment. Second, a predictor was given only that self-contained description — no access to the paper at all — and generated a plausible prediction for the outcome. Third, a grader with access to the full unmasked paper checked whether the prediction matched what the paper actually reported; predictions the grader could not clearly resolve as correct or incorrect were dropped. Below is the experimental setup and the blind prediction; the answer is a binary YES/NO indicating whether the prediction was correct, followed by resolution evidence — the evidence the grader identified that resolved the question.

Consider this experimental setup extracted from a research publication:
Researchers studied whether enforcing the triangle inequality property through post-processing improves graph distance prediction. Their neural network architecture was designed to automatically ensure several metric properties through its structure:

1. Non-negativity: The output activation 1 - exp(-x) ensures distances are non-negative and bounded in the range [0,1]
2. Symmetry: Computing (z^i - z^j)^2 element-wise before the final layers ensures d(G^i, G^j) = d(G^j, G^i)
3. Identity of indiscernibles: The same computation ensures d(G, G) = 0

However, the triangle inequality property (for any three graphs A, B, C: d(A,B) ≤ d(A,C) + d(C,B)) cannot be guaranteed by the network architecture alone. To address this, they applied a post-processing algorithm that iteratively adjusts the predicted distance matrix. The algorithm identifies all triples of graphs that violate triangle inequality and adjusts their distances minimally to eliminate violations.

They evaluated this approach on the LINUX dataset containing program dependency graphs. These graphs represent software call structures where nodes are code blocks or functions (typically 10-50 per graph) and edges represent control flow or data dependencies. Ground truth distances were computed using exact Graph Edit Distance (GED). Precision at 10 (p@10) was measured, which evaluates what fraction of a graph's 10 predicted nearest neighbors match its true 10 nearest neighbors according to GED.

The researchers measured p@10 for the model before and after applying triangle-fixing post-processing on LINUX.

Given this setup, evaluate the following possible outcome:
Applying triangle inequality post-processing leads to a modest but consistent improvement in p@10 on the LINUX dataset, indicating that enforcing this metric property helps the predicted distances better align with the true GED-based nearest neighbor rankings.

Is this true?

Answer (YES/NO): NO